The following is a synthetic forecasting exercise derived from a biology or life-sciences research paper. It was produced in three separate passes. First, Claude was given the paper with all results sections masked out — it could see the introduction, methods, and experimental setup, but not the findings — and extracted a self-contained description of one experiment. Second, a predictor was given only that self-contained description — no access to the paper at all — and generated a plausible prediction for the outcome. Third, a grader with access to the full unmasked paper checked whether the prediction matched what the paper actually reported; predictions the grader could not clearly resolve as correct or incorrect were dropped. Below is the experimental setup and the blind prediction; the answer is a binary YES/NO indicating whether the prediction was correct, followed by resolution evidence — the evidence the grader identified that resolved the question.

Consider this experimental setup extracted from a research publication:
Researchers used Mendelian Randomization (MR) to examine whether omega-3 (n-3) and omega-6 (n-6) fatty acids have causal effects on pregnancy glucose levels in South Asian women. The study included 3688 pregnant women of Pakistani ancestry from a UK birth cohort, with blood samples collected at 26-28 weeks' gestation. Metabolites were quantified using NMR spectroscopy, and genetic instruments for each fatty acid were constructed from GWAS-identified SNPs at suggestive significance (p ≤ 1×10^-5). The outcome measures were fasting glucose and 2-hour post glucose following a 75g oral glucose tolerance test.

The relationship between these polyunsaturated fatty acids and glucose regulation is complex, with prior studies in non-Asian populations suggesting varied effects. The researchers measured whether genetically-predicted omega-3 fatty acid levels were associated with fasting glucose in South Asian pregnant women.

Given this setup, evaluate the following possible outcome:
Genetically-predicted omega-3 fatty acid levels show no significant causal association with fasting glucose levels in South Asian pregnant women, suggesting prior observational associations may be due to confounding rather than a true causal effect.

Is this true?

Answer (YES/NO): NO